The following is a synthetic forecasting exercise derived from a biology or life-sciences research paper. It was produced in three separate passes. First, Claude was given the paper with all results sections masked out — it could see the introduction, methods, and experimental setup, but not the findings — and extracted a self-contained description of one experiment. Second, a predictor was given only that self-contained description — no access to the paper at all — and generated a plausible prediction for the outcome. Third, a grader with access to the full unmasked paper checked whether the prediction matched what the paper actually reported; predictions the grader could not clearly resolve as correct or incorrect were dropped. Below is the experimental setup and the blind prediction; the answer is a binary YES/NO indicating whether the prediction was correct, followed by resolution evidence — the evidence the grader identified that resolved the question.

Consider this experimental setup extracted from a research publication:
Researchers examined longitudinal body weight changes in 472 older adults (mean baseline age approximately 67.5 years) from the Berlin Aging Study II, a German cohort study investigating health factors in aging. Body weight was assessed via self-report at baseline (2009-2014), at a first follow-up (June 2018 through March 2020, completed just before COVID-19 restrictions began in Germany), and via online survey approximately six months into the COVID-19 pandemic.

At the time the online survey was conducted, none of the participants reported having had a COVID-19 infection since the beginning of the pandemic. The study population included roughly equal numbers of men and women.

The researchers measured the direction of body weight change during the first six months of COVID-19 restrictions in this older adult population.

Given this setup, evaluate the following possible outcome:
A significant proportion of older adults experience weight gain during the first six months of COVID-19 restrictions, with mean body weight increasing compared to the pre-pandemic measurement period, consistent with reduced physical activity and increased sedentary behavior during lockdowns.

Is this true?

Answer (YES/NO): NO